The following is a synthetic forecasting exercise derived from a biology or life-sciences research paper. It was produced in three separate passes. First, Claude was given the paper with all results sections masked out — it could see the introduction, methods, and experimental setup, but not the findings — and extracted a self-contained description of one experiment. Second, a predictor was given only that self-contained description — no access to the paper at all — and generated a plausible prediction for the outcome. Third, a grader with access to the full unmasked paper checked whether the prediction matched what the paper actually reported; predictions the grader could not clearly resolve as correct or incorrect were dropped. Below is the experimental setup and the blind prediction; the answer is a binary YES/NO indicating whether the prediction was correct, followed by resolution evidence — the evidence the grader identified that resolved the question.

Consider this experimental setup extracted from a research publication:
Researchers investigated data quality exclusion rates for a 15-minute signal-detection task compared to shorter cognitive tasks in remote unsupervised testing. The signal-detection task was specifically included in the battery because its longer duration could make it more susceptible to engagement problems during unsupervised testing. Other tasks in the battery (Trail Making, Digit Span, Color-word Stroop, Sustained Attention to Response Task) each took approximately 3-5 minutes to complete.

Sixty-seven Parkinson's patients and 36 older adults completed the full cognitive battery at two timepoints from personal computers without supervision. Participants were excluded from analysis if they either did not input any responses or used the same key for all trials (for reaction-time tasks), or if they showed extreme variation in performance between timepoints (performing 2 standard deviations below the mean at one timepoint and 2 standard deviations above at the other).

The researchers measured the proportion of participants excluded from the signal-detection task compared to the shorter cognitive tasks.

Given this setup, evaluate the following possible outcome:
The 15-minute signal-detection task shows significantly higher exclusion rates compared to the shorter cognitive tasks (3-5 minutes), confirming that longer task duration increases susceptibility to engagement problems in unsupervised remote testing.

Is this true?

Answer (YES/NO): NO